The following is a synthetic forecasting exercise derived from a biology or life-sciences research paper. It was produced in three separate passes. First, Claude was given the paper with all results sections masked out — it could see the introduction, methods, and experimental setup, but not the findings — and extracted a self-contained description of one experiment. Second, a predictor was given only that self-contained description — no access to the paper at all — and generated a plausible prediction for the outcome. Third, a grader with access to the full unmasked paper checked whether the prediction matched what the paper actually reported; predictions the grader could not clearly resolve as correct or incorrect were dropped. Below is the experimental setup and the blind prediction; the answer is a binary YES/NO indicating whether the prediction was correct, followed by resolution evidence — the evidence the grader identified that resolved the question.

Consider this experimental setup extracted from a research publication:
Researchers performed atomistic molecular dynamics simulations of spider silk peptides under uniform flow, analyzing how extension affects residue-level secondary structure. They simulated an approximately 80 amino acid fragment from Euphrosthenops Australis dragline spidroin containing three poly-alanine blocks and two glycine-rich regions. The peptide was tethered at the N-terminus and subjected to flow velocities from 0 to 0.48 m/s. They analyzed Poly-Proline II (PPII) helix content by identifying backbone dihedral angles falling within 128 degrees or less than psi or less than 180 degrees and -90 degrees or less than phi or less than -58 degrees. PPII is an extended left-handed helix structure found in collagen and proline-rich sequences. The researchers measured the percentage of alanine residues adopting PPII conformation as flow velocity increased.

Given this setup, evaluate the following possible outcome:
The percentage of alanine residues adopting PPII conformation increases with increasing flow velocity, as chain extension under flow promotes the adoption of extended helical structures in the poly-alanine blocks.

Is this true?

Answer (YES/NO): YES